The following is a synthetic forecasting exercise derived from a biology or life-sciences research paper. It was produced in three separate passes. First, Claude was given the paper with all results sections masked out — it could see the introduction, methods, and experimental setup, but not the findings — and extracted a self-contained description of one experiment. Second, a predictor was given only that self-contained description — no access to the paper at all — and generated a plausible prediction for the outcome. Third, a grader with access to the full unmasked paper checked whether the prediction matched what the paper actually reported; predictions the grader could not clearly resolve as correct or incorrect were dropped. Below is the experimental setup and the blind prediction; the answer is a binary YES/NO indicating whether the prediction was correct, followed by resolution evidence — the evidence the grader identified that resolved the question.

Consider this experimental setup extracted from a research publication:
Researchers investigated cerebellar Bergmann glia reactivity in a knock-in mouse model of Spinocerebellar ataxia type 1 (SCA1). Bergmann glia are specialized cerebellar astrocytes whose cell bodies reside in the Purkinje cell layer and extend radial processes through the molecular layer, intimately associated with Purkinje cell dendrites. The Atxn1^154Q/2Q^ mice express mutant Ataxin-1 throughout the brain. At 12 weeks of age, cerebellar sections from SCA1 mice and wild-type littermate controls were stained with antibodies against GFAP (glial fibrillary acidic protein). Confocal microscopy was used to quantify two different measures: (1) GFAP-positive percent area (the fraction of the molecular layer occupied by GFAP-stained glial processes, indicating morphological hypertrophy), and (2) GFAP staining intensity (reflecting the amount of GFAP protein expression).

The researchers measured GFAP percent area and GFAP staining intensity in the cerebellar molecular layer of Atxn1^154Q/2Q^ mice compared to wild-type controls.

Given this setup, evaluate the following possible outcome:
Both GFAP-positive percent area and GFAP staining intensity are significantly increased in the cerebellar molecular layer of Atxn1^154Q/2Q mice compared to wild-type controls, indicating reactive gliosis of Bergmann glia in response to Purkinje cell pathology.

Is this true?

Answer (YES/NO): NO